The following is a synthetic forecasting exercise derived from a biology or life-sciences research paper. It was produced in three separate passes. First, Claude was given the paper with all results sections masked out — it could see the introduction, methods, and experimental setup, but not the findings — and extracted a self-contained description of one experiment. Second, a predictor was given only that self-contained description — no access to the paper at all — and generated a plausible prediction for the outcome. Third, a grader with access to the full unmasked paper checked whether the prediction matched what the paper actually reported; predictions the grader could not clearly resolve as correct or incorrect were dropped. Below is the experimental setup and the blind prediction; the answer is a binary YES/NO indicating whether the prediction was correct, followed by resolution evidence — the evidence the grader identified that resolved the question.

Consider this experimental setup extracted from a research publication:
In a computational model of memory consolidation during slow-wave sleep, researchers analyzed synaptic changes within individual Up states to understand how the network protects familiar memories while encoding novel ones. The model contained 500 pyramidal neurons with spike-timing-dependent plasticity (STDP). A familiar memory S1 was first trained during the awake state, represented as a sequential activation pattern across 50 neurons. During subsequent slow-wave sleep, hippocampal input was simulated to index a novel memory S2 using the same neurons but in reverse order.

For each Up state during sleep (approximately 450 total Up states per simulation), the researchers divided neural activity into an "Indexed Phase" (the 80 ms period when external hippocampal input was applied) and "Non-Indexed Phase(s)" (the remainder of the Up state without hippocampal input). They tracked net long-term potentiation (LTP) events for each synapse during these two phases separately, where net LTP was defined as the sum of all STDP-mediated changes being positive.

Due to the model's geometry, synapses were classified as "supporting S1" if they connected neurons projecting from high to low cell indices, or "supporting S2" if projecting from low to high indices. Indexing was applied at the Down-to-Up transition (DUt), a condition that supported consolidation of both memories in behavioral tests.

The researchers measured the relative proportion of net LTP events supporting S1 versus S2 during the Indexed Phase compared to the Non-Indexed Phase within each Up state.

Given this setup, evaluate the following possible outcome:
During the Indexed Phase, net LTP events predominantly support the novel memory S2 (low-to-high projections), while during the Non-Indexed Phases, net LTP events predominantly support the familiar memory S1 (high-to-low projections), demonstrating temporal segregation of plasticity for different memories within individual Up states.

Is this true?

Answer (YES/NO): YES